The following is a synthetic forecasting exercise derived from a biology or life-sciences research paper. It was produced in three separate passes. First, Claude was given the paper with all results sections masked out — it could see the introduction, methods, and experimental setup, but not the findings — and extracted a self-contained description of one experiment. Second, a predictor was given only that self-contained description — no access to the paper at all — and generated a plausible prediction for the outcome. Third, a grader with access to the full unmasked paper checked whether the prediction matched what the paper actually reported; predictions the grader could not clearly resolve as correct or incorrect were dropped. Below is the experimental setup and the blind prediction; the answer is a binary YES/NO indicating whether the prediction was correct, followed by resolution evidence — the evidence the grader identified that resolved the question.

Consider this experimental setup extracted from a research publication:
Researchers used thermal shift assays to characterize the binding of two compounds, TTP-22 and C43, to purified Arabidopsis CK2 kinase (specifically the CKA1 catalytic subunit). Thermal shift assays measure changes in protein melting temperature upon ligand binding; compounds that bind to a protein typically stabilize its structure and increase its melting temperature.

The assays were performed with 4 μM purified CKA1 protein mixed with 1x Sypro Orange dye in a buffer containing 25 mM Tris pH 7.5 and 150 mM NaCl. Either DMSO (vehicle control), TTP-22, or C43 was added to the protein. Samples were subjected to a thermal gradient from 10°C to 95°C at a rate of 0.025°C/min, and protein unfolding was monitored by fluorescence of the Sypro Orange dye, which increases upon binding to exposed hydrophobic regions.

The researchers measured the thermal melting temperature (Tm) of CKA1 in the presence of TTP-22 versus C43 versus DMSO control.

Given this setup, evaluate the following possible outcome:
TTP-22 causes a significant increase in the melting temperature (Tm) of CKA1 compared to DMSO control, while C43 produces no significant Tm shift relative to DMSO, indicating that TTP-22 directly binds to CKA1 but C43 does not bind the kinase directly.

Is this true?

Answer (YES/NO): YES